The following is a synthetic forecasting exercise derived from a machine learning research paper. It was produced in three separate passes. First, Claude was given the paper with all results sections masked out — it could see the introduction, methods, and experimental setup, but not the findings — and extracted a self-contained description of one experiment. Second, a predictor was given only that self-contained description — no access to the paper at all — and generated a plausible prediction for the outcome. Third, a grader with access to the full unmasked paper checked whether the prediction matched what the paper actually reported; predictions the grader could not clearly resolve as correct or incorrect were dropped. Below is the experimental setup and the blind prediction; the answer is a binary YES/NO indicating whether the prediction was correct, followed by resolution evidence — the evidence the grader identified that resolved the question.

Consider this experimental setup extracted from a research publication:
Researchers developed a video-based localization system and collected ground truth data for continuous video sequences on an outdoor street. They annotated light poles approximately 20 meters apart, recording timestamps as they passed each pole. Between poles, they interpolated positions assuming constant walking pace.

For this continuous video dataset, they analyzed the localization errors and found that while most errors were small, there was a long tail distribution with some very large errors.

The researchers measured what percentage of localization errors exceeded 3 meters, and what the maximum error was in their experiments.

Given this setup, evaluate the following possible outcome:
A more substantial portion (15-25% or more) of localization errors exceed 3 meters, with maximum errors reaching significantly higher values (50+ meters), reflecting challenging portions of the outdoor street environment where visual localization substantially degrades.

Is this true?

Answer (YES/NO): NO